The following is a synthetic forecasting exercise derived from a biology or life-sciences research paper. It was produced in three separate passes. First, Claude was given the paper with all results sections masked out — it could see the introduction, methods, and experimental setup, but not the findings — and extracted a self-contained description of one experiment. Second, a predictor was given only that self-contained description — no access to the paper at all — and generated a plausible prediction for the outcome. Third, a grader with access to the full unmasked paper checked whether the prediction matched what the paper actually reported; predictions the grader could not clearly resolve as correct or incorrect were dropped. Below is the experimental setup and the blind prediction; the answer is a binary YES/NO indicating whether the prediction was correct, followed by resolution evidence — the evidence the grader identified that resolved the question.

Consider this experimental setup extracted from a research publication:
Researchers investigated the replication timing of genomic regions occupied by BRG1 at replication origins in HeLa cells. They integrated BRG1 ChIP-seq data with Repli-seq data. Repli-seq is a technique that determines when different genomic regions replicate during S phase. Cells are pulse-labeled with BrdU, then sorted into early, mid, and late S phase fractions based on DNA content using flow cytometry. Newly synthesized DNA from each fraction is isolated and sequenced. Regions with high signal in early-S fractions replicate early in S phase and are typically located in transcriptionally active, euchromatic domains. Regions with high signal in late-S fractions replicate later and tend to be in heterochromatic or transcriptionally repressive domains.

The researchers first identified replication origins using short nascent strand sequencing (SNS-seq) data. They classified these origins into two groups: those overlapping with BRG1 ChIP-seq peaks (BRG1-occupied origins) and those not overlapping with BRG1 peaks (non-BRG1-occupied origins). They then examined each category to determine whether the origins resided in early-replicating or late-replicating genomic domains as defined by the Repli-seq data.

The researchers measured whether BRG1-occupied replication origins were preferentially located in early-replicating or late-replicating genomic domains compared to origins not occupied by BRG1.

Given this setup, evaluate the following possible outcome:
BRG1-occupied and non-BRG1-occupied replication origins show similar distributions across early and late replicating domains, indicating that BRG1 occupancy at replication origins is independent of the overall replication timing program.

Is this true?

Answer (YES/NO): NO